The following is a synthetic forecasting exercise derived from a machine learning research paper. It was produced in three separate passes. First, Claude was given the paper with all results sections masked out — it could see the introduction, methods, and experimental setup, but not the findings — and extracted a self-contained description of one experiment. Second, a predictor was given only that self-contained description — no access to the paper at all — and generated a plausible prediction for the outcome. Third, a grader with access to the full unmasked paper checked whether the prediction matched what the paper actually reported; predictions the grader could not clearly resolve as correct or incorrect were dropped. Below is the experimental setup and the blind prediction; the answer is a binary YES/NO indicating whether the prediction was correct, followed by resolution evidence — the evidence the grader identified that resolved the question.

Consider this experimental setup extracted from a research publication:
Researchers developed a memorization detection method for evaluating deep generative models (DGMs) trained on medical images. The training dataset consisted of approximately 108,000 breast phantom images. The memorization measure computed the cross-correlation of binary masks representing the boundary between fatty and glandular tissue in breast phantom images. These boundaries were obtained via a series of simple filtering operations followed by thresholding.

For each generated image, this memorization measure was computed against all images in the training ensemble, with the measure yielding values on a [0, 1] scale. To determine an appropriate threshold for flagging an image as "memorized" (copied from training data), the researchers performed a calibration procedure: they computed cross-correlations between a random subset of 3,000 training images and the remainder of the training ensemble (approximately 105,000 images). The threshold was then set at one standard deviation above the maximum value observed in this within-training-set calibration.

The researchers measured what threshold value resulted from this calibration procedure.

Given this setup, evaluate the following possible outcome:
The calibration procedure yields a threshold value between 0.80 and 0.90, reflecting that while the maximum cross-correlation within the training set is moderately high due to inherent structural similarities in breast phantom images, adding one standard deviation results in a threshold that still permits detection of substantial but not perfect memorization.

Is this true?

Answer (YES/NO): NO